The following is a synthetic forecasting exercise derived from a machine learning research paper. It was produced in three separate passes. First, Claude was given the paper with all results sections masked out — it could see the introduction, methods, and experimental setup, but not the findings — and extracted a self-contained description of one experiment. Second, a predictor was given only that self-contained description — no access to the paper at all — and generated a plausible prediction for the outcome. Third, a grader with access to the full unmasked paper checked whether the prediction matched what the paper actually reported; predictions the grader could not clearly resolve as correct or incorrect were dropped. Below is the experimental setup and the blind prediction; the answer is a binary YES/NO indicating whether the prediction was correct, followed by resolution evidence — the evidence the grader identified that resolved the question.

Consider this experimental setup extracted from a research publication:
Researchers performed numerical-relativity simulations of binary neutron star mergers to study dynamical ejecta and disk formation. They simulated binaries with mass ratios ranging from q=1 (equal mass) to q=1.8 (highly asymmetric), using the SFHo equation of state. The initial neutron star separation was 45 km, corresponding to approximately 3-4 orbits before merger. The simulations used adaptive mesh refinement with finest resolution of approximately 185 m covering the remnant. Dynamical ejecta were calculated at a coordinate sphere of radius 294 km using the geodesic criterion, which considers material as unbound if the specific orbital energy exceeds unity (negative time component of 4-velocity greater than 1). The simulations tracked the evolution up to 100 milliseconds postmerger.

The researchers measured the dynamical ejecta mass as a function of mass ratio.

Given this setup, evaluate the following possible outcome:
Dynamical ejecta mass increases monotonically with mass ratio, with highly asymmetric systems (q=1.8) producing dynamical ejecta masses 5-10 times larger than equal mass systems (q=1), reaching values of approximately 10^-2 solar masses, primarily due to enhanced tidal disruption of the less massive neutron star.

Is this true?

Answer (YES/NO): NO